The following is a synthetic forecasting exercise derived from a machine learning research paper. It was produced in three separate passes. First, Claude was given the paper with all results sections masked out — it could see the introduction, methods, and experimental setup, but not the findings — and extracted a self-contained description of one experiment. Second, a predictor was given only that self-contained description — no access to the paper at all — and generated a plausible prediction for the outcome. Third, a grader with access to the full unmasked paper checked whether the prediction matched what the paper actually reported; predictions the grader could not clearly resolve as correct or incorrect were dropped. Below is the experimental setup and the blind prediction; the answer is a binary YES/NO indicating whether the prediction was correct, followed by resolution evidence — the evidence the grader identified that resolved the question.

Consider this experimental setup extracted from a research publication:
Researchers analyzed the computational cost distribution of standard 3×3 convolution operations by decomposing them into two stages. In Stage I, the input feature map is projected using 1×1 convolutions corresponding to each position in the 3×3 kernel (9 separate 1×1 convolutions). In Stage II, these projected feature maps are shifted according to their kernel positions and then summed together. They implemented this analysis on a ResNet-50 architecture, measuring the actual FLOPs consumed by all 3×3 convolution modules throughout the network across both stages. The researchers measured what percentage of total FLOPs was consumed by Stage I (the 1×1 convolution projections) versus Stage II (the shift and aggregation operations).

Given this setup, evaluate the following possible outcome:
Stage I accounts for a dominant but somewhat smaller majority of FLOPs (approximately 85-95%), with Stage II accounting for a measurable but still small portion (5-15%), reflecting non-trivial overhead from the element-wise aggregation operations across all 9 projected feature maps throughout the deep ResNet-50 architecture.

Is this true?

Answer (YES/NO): NO